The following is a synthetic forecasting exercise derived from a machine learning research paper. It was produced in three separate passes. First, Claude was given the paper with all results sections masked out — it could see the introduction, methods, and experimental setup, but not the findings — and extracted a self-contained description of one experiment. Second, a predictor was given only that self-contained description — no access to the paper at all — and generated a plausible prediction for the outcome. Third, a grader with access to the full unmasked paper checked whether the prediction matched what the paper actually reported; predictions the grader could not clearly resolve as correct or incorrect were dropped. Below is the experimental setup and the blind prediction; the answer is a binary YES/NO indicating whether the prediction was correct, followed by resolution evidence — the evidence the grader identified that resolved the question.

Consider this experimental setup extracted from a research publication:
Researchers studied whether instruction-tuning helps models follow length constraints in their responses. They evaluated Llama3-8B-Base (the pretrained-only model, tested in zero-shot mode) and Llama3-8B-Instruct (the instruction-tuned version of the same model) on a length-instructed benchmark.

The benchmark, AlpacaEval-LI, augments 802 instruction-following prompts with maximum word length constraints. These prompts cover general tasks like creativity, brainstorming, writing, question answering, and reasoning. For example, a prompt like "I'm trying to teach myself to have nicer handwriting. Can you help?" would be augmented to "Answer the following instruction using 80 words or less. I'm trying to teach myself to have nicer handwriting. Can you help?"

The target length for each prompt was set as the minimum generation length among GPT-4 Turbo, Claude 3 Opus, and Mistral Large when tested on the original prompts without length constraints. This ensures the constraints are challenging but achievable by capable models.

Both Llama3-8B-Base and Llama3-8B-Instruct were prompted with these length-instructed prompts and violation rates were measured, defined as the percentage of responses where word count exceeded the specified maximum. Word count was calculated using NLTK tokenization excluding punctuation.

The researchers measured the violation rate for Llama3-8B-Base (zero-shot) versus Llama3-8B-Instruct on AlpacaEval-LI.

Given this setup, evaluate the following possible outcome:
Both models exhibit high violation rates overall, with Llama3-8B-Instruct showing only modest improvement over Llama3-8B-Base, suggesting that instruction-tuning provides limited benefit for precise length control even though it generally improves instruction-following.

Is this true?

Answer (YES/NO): NO